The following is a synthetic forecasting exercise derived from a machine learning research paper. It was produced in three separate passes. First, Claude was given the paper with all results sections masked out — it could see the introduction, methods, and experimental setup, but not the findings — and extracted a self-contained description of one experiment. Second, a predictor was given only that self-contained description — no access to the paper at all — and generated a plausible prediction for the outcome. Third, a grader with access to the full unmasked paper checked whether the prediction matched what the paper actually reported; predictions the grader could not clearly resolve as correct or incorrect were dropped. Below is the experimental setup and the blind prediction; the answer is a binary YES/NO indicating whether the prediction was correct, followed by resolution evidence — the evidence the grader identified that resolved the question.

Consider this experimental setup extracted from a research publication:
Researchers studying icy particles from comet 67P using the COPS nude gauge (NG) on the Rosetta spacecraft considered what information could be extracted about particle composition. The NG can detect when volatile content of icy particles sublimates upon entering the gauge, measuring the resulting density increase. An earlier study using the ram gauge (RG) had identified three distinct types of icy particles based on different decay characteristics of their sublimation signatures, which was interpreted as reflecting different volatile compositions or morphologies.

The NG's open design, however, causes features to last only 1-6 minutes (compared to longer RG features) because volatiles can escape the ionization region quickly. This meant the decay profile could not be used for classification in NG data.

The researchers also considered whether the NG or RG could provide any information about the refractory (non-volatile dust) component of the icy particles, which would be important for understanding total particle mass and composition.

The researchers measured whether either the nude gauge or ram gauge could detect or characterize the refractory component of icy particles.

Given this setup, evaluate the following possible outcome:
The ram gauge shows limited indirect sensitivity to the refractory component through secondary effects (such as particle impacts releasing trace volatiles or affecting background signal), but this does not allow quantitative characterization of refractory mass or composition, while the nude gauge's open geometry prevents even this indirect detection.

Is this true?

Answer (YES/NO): NO